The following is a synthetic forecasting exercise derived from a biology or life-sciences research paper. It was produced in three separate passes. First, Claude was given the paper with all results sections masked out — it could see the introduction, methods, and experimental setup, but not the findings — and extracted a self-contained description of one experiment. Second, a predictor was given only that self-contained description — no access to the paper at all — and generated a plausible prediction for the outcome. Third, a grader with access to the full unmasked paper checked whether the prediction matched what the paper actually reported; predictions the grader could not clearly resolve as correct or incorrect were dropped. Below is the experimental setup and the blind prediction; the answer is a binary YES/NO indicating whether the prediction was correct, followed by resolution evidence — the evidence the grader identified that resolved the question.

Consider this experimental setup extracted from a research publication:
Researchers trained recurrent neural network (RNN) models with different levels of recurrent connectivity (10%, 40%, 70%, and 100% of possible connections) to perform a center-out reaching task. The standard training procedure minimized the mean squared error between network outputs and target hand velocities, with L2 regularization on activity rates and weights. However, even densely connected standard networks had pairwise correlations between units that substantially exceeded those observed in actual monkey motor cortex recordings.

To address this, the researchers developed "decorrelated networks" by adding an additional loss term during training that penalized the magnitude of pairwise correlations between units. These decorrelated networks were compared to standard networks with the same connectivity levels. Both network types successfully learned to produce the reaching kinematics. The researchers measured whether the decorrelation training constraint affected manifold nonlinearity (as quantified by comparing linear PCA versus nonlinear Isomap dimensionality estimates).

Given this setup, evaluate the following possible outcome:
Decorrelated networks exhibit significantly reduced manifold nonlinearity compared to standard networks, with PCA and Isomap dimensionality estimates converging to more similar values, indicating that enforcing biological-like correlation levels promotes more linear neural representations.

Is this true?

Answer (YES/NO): NO